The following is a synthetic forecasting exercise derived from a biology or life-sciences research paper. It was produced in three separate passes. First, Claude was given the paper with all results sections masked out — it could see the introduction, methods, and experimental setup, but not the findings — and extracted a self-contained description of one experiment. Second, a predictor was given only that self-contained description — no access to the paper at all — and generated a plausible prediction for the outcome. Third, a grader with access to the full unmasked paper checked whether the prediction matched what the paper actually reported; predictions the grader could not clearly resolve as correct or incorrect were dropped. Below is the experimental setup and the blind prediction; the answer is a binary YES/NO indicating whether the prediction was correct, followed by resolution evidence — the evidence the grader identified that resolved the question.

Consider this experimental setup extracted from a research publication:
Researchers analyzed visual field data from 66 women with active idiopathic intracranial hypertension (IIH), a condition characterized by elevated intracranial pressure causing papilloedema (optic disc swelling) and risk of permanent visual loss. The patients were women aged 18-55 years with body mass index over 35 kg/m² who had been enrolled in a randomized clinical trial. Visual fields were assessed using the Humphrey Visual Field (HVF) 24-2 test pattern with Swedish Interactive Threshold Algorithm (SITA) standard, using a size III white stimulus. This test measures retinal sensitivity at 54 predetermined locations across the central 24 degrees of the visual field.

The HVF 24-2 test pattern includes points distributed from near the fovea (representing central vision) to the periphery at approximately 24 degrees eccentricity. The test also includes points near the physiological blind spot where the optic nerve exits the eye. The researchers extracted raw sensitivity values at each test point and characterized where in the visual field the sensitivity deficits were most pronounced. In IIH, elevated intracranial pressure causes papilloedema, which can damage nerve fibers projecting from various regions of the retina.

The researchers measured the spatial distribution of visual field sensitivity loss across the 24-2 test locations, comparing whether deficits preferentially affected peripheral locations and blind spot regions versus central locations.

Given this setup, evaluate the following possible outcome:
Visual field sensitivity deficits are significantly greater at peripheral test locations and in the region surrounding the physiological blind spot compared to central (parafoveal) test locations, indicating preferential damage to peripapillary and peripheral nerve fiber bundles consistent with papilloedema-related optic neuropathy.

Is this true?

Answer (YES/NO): YES